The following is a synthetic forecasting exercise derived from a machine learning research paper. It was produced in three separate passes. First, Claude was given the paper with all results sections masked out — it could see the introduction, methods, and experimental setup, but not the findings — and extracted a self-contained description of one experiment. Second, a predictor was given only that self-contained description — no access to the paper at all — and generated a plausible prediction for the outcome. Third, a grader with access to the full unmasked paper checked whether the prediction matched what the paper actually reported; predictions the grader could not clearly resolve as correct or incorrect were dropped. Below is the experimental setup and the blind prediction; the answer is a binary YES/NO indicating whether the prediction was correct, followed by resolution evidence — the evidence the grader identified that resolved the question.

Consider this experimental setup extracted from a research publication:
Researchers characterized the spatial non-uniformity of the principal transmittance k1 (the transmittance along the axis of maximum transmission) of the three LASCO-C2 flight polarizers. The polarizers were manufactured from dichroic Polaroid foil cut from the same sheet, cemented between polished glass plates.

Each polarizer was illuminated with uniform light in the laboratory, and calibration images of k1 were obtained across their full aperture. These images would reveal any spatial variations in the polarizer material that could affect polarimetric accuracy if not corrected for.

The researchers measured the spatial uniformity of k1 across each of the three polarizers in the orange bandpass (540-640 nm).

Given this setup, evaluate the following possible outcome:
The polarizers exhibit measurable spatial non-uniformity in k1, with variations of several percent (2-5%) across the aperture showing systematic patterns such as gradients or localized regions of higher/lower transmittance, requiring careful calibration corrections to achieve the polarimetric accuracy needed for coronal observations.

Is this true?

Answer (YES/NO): NO